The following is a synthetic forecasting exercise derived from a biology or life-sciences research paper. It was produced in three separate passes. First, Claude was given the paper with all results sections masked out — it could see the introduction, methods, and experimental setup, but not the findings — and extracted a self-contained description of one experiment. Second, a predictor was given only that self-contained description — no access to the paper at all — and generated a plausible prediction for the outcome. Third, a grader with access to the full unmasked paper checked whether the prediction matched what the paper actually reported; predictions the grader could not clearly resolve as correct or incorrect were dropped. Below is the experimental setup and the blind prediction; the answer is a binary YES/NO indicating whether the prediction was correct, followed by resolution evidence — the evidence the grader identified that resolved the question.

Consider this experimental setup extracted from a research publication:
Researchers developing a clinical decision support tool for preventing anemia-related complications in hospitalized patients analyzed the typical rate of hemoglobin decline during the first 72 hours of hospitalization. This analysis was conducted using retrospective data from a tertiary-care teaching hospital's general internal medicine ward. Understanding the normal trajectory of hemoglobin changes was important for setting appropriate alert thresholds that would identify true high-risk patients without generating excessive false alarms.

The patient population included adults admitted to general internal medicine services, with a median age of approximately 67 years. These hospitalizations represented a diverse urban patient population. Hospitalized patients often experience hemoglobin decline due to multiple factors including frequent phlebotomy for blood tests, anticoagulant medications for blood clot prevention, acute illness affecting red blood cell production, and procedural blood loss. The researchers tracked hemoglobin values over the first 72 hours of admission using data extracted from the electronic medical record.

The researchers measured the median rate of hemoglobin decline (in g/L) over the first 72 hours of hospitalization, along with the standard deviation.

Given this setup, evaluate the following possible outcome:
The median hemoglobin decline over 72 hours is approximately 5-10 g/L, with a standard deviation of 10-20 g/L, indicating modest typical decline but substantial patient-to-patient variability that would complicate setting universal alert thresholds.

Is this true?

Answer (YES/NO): YES